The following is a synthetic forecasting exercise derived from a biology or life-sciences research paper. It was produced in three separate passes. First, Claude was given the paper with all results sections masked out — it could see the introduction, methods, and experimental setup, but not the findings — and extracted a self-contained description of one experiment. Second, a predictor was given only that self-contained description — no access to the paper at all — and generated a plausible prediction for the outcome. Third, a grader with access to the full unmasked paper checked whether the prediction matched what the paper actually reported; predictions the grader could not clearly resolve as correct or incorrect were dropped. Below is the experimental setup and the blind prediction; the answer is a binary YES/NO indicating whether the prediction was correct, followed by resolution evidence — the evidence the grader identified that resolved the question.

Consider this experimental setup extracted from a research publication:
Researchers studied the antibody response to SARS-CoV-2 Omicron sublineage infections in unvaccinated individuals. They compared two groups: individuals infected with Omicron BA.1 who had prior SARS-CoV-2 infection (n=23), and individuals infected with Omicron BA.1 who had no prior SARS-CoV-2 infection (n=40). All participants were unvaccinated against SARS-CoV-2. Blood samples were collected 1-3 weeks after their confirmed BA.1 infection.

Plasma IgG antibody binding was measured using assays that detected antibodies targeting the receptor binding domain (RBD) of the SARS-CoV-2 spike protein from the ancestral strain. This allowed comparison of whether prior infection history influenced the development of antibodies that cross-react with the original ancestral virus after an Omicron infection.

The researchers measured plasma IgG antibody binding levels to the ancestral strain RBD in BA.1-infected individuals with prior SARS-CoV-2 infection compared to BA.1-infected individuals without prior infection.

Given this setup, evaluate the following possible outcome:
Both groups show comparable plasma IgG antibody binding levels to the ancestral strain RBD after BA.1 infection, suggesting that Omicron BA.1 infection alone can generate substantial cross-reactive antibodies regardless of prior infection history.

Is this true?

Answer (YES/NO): NO